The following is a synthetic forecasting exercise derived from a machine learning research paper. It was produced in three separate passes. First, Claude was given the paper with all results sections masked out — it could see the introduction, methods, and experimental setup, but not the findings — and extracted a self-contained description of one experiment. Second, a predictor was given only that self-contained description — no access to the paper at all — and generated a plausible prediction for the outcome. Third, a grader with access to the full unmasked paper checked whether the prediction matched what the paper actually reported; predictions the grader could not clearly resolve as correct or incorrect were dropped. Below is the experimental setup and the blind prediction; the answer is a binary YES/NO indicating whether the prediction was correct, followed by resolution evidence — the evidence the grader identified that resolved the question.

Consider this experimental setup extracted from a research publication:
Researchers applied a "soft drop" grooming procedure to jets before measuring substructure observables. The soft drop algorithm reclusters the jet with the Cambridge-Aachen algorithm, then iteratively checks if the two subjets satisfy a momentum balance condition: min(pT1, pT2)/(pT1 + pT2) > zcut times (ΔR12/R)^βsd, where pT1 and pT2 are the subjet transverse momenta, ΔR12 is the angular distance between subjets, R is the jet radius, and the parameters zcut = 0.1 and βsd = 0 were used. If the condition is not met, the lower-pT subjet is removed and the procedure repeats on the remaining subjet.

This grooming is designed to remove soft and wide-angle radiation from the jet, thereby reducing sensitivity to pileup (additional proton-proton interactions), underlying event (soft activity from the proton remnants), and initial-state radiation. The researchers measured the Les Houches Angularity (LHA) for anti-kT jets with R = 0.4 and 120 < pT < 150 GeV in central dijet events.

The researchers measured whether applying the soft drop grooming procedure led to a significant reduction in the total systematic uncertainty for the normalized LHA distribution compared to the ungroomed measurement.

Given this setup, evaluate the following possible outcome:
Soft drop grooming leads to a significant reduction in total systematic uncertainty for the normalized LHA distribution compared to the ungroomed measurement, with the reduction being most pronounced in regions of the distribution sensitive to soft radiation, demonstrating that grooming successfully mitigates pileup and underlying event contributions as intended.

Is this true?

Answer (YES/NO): NO